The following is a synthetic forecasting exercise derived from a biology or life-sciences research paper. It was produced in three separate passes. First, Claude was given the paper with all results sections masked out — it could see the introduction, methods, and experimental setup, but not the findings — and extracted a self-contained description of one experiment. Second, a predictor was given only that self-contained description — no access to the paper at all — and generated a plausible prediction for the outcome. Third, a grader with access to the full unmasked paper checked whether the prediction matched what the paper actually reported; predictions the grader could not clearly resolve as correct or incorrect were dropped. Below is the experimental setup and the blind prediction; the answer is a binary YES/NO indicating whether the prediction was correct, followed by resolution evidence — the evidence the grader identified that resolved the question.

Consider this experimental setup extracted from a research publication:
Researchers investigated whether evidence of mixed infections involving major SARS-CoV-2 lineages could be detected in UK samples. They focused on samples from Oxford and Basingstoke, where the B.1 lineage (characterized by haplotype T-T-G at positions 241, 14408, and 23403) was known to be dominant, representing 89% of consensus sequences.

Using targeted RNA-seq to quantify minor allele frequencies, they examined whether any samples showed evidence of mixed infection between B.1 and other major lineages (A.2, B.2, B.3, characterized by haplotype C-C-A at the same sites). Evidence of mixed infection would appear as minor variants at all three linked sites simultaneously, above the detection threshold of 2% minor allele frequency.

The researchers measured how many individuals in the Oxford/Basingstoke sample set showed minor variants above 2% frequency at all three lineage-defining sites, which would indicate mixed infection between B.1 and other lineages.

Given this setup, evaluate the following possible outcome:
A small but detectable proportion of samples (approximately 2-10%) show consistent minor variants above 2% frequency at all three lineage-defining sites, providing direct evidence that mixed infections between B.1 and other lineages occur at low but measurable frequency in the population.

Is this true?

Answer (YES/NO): NO